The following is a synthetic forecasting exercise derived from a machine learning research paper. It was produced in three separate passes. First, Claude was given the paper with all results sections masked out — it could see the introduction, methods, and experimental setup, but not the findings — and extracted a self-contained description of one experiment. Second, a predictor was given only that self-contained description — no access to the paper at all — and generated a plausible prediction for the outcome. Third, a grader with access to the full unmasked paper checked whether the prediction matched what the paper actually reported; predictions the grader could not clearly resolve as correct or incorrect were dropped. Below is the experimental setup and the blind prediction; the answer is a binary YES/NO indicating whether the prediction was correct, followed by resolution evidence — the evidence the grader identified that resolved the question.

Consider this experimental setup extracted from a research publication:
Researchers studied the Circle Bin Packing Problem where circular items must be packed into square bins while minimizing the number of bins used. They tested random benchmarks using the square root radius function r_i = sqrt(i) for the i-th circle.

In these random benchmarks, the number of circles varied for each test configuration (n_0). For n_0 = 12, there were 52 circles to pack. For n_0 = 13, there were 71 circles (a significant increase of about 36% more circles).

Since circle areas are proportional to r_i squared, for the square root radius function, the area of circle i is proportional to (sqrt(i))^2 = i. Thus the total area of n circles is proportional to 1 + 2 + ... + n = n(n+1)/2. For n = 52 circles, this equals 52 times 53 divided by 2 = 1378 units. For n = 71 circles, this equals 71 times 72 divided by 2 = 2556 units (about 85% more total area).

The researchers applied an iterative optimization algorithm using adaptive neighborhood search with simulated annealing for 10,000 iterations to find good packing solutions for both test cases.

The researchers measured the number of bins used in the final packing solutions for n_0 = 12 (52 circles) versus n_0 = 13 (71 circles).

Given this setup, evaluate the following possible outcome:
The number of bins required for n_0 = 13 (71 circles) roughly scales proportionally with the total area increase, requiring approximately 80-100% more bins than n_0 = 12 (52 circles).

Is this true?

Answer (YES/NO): NO